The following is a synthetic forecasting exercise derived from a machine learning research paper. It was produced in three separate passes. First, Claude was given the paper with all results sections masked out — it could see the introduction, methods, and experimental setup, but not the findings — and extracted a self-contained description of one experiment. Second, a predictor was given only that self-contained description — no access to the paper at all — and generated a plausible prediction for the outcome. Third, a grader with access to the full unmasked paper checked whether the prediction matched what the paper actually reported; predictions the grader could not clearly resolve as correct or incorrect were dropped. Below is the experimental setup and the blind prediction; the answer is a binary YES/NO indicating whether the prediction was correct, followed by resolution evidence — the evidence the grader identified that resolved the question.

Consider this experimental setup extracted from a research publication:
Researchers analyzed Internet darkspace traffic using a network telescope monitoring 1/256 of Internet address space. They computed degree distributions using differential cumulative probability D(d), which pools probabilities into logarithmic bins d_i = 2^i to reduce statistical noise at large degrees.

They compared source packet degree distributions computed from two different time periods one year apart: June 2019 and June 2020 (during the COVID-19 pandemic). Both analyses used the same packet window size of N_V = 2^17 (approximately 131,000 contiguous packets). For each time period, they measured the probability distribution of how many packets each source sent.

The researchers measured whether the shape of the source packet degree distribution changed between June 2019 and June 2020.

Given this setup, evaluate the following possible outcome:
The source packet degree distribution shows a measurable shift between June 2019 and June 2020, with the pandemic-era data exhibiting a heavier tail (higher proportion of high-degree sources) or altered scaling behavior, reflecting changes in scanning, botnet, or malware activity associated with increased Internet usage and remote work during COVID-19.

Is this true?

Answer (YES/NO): NO